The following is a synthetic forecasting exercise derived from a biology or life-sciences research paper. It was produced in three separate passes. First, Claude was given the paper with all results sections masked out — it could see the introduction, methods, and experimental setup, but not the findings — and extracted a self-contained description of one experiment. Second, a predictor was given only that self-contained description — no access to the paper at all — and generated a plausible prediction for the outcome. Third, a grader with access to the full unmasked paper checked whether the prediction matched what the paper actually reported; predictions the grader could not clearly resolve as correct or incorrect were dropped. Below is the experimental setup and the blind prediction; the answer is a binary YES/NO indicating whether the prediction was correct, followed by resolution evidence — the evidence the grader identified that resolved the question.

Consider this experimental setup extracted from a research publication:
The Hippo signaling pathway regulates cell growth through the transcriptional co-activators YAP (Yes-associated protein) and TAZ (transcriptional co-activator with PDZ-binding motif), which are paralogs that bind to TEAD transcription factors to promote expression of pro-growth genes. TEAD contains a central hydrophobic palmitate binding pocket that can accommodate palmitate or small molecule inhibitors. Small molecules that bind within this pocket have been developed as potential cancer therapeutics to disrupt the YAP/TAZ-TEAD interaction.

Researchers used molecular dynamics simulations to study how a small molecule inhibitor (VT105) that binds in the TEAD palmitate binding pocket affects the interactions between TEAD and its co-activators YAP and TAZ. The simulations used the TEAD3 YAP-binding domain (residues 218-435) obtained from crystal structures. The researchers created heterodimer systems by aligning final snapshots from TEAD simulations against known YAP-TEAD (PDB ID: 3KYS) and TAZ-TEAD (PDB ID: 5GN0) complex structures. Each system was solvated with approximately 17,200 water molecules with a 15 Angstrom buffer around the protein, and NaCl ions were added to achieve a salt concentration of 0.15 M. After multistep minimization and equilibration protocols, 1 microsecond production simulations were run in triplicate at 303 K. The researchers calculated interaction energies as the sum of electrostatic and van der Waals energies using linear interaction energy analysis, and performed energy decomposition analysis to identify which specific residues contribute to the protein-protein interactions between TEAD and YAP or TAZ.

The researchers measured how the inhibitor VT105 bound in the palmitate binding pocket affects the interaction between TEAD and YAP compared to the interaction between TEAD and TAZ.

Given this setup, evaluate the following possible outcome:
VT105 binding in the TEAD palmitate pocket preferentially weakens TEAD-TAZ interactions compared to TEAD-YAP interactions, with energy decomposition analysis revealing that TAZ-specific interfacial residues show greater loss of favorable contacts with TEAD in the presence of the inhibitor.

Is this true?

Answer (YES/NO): YES